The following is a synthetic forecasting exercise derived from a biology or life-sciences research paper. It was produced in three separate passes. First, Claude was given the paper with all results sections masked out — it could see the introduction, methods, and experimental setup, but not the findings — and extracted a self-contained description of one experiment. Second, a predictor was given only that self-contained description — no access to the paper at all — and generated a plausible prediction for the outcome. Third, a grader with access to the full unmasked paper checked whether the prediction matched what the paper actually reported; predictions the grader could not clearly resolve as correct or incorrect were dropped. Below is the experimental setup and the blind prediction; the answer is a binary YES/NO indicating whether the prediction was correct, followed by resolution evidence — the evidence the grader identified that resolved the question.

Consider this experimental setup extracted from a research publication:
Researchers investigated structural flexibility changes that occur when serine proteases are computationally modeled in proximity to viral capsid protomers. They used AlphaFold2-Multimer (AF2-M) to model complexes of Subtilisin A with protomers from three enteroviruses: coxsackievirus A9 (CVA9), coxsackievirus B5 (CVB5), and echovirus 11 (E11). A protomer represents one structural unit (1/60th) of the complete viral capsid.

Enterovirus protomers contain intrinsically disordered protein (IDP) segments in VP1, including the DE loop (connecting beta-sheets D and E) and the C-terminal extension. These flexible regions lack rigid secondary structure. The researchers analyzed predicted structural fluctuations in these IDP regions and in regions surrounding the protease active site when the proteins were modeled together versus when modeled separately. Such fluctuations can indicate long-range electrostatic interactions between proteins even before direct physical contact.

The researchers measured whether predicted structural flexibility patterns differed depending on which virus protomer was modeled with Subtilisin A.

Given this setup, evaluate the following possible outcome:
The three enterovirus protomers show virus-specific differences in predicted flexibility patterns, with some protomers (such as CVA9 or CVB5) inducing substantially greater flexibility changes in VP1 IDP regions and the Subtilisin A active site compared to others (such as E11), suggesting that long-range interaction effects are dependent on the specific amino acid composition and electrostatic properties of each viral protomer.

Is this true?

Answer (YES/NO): YES